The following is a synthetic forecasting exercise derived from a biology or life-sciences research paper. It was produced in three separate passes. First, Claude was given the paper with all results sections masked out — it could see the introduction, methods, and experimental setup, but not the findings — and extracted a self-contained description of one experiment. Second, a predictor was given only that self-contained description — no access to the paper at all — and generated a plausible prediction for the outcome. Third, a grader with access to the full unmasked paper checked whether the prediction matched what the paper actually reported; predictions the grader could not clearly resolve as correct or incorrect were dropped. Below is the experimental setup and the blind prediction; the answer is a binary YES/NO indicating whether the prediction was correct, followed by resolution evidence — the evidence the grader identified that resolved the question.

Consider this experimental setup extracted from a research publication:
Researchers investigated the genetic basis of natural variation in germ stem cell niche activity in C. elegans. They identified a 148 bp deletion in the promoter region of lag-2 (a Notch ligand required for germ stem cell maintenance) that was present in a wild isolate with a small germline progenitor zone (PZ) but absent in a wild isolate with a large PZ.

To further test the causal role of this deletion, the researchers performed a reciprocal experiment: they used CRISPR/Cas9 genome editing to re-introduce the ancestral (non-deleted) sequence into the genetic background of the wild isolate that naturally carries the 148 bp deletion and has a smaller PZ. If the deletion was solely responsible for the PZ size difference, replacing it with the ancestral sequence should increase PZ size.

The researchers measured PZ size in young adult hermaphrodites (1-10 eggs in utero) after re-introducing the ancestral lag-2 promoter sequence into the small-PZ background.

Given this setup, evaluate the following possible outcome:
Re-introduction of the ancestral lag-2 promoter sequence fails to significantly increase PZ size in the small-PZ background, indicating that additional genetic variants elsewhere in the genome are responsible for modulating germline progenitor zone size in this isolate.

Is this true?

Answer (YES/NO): YES